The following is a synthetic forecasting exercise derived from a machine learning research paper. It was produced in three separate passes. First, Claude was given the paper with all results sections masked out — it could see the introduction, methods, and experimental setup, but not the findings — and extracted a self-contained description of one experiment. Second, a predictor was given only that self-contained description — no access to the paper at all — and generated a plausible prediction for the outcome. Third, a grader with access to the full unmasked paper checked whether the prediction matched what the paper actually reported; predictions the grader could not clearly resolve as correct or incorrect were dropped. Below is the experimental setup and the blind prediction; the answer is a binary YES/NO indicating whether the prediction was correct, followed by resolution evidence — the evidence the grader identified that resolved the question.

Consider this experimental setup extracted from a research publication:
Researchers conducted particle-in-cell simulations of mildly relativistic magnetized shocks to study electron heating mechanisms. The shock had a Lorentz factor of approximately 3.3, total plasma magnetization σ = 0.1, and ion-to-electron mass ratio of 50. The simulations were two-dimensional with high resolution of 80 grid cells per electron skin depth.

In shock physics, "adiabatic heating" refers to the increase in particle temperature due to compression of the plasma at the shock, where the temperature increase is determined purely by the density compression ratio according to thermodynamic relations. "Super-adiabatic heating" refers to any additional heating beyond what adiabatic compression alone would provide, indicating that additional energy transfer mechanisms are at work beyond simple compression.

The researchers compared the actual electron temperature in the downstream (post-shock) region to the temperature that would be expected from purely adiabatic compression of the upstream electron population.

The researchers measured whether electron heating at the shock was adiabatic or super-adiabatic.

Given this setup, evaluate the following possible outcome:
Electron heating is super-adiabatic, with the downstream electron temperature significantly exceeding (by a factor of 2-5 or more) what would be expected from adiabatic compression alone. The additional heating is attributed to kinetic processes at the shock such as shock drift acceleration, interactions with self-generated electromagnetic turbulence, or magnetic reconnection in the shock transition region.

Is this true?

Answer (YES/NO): YES